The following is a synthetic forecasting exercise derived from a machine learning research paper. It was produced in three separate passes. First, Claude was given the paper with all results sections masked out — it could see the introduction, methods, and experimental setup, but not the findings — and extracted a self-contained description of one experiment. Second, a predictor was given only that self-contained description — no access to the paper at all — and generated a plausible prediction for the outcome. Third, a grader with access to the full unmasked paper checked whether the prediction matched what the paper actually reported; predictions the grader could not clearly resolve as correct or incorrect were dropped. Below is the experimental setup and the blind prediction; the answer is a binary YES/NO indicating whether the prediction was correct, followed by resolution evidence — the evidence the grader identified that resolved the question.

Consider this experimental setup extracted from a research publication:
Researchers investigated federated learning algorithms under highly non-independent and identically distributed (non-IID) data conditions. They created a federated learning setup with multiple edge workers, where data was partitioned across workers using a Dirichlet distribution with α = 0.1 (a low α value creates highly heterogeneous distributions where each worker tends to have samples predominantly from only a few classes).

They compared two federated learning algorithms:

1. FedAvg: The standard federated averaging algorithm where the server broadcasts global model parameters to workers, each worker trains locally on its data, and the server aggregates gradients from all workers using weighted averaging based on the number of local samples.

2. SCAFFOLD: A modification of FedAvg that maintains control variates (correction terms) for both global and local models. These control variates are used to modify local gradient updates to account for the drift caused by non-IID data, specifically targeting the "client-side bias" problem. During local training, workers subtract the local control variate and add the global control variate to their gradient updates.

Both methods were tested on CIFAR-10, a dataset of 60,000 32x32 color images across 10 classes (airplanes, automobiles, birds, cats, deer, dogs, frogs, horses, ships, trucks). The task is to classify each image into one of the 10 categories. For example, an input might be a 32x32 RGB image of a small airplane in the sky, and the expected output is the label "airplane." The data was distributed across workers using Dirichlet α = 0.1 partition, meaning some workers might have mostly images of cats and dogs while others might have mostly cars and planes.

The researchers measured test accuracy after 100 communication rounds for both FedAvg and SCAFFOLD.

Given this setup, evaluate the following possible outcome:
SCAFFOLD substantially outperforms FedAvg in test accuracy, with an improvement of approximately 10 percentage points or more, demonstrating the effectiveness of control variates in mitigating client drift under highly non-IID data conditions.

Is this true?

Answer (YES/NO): NO